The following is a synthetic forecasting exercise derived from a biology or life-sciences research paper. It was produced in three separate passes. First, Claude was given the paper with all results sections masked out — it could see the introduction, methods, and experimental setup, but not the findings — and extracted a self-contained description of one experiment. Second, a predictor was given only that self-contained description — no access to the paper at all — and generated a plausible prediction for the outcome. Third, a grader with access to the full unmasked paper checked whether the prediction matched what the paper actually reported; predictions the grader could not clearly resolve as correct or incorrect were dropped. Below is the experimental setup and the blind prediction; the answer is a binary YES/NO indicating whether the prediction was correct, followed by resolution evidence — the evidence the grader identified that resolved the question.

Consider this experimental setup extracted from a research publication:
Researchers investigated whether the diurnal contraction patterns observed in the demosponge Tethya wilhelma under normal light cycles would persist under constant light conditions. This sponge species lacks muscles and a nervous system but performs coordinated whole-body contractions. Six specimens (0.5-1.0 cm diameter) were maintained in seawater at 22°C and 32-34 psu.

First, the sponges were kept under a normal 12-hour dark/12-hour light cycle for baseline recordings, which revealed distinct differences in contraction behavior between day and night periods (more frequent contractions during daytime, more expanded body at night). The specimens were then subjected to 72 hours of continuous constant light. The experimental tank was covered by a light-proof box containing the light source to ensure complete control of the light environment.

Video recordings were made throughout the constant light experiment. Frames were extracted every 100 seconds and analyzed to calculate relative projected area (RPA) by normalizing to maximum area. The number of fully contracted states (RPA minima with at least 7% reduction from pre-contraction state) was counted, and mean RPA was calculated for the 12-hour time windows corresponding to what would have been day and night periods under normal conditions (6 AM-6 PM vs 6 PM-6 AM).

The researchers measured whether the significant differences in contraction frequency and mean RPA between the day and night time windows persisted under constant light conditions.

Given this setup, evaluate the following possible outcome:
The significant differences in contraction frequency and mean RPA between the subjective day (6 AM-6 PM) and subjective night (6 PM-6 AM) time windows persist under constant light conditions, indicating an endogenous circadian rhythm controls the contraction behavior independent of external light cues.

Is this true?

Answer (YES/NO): NO